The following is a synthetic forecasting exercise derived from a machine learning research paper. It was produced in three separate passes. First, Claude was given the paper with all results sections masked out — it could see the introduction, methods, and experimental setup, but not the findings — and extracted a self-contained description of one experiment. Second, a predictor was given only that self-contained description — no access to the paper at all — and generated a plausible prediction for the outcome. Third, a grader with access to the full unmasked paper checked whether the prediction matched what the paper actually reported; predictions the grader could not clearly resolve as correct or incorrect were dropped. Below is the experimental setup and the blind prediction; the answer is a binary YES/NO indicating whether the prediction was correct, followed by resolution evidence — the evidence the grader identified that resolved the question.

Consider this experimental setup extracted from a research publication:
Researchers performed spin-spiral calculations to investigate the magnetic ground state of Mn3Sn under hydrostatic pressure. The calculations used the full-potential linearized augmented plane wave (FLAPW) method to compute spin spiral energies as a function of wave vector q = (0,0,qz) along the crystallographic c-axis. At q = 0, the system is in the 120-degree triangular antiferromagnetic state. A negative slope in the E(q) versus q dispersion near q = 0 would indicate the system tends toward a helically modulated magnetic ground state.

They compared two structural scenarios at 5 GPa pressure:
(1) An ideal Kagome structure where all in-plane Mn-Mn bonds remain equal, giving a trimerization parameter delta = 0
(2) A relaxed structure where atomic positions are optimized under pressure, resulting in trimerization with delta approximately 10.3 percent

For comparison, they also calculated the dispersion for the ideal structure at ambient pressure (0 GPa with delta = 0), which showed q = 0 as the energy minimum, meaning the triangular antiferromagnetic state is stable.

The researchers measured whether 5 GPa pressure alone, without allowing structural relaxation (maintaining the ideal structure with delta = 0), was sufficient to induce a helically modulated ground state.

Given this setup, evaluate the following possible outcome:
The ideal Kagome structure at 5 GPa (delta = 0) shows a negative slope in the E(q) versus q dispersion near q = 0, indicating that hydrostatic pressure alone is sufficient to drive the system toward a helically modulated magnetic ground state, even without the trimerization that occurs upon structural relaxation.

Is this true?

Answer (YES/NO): NO